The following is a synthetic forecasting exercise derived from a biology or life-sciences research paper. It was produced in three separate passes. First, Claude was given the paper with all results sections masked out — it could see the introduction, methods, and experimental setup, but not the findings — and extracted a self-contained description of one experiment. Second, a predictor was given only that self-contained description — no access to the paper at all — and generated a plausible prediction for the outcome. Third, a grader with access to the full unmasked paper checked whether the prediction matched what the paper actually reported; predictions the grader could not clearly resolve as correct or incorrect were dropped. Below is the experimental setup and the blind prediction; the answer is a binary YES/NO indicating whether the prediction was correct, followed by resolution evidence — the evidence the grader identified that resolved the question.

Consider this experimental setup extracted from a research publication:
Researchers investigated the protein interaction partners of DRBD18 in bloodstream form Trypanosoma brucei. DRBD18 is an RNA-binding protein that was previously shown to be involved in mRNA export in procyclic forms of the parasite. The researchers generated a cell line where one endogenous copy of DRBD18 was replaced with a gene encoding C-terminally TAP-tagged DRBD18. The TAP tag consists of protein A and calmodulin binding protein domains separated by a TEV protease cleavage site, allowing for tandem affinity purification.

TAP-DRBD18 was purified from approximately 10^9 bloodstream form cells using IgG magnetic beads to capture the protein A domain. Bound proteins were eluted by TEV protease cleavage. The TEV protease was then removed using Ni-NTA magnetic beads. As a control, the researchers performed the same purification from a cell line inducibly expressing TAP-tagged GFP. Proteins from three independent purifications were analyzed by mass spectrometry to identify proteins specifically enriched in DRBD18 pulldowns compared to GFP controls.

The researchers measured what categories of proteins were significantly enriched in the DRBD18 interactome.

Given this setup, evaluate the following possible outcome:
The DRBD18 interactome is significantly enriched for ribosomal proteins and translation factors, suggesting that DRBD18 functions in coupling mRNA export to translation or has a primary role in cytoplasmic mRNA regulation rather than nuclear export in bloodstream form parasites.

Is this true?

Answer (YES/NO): NO